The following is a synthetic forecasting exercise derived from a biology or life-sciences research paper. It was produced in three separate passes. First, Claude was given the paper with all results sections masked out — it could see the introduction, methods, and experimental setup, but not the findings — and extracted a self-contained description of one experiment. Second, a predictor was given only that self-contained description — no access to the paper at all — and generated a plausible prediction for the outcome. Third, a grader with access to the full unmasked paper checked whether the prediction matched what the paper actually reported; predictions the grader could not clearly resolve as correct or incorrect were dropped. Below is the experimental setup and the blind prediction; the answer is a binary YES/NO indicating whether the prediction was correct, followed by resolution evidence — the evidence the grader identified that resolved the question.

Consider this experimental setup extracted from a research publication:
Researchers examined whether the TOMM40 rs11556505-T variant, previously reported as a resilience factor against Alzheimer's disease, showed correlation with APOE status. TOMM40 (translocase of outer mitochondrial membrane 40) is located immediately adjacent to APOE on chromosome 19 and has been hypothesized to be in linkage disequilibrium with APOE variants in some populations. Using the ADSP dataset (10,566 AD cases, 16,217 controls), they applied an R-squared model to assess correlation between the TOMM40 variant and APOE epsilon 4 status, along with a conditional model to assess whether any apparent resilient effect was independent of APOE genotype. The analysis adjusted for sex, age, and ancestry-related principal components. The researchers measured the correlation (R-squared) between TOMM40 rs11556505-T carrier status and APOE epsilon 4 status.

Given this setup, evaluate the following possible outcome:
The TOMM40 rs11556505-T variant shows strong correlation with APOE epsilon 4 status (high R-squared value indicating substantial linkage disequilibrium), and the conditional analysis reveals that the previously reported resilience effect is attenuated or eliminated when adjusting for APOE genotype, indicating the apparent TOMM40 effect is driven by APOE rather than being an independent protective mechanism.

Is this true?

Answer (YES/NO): NO